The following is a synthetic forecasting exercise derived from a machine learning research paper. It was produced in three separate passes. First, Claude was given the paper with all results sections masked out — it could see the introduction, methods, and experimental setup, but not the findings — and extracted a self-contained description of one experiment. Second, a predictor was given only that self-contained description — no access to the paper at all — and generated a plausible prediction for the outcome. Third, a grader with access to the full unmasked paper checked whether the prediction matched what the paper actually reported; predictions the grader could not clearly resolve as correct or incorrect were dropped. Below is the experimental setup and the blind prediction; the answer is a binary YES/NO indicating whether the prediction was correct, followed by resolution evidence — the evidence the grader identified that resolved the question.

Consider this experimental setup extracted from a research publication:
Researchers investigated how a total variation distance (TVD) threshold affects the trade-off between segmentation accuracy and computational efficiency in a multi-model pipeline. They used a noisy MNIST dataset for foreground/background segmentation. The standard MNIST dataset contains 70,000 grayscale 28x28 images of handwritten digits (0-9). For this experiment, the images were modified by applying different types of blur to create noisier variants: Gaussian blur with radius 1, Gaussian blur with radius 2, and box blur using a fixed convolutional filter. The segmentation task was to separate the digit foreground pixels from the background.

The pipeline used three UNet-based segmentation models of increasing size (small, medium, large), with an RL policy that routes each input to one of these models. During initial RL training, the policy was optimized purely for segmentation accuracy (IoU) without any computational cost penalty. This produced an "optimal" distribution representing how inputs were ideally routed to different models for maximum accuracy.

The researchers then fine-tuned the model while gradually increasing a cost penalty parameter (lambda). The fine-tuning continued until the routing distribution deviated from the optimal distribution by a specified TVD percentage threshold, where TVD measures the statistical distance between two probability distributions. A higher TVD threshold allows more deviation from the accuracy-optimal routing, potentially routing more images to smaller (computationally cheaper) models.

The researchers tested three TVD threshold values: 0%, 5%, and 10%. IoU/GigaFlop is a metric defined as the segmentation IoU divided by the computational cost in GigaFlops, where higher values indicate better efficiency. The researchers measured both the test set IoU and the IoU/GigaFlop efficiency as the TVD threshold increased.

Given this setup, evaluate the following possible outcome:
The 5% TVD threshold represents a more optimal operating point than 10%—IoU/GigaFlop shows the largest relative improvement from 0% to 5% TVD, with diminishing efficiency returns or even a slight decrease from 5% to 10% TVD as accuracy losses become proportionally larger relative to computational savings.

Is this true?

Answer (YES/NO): NO